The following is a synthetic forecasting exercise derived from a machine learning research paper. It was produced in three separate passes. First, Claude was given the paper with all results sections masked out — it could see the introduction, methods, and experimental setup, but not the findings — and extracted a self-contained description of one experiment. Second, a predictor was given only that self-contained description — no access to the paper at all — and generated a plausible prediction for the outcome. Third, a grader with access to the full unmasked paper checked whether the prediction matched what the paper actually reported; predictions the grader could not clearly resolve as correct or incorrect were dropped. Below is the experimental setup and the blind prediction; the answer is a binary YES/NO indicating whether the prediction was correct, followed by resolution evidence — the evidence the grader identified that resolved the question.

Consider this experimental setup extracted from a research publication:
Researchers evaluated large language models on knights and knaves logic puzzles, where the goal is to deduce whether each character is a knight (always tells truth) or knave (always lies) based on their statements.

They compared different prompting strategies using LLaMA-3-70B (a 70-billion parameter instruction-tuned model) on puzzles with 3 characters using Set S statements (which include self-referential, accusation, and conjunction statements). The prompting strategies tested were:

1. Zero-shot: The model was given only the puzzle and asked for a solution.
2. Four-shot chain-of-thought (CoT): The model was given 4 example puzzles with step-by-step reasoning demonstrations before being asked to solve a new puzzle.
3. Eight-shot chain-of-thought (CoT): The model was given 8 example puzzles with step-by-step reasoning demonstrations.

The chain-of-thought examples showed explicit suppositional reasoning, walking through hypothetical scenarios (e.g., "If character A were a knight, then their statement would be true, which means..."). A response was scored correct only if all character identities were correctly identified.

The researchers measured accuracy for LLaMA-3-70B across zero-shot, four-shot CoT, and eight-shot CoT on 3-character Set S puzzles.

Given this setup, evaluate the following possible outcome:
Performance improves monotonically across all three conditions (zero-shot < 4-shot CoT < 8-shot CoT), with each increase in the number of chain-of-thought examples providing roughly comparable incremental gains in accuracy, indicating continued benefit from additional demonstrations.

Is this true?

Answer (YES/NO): YES